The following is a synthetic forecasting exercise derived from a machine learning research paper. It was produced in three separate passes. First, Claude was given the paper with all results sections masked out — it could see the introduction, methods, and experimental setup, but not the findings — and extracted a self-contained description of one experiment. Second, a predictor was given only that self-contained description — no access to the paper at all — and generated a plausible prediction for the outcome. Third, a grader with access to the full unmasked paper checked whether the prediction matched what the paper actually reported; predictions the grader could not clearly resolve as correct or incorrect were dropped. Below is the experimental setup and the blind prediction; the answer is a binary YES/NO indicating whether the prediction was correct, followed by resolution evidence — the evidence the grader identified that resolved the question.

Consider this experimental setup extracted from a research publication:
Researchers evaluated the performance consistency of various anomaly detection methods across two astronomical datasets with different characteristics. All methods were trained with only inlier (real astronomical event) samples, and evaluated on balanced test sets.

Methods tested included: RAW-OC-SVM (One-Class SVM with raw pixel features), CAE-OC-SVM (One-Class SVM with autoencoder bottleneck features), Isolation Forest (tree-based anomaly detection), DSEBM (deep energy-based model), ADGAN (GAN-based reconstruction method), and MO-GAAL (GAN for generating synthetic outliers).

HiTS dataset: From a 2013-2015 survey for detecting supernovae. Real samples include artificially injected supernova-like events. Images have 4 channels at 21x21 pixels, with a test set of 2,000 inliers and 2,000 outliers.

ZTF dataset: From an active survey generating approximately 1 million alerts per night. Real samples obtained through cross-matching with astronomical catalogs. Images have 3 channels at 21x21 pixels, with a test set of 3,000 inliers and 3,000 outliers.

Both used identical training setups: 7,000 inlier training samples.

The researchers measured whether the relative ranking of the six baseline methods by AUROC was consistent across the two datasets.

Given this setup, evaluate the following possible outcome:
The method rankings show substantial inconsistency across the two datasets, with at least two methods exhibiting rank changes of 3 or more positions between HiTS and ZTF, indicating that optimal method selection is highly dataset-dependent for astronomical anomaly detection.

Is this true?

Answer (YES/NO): NO